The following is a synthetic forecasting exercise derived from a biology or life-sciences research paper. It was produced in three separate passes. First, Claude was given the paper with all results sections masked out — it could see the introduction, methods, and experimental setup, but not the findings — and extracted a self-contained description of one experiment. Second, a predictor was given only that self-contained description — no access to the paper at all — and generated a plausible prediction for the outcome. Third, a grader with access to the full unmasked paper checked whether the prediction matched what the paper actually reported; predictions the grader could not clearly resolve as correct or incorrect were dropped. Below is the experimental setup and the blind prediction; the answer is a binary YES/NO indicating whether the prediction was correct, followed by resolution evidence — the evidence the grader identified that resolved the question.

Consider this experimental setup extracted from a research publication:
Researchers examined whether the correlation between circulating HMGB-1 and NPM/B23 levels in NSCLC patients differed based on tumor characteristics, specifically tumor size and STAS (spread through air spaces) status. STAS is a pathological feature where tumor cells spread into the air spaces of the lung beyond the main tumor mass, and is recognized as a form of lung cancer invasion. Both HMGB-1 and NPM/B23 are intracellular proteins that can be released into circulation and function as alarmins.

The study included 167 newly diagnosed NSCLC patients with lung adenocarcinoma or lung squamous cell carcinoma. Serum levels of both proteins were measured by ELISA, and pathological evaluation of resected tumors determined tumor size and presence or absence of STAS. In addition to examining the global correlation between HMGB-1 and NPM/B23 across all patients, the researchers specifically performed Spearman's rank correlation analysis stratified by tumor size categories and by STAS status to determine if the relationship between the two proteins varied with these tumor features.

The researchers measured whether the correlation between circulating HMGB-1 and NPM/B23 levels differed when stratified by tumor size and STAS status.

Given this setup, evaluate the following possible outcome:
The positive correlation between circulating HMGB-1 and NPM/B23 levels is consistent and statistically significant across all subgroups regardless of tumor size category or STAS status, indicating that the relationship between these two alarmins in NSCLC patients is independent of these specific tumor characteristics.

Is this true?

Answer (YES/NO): NO